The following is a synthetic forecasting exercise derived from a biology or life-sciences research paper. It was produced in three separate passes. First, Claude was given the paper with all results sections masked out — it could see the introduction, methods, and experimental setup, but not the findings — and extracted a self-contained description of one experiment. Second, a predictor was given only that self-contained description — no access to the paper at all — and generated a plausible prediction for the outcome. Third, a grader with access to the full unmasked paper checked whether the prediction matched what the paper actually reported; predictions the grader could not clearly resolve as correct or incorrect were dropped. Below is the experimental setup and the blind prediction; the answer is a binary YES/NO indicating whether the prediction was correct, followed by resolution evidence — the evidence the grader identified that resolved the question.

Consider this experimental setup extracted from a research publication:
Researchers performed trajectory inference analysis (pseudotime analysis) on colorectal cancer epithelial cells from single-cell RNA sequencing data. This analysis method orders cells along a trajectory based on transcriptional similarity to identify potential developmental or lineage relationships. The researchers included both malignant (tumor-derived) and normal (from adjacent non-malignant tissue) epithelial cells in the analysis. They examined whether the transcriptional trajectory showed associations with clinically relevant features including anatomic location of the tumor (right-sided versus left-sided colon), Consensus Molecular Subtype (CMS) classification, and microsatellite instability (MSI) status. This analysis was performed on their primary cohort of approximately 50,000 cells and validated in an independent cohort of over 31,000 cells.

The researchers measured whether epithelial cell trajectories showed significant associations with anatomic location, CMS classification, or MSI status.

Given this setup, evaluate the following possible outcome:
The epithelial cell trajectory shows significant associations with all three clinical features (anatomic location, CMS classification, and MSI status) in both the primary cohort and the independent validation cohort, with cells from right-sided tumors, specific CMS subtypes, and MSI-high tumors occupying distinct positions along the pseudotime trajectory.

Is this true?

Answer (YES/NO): NO